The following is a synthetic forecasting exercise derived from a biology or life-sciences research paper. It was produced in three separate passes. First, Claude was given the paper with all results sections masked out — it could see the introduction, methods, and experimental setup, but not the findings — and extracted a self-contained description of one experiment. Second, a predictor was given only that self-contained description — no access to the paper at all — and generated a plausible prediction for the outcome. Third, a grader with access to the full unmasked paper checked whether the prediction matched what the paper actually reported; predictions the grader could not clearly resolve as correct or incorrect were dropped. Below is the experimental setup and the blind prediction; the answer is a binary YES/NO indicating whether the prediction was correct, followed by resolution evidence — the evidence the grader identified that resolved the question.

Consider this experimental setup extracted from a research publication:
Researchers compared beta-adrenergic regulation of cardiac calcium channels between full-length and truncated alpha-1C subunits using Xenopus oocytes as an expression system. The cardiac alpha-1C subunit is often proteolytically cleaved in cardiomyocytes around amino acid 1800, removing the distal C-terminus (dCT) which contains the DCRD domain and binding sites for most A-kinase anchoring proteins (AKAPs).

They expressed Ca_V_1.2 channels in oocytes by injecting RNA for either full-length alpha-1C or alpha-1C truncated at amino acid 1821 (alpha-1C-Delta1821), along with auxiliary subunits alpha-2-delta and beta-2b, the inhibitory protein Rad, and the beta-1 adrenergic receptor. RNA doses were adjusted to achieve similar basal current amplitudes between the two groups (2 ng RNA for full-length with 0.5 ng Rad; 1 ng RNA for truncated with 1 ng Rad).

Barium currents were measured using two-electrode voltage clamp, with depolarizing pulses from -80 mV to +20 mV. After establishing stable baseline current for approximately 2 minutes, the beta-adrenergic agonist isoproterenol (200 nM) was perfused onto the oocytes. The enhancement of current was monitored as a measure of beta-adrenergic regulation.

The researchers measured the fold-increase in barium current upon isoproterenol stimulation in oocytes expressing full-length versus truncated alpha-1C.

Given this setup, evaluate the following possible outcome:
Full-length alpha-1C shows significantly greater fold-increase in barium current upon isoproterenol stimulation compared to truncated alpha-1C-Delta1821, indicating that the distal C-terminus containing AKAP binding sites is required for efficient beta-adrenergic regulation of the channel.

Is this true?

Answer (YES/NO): NO